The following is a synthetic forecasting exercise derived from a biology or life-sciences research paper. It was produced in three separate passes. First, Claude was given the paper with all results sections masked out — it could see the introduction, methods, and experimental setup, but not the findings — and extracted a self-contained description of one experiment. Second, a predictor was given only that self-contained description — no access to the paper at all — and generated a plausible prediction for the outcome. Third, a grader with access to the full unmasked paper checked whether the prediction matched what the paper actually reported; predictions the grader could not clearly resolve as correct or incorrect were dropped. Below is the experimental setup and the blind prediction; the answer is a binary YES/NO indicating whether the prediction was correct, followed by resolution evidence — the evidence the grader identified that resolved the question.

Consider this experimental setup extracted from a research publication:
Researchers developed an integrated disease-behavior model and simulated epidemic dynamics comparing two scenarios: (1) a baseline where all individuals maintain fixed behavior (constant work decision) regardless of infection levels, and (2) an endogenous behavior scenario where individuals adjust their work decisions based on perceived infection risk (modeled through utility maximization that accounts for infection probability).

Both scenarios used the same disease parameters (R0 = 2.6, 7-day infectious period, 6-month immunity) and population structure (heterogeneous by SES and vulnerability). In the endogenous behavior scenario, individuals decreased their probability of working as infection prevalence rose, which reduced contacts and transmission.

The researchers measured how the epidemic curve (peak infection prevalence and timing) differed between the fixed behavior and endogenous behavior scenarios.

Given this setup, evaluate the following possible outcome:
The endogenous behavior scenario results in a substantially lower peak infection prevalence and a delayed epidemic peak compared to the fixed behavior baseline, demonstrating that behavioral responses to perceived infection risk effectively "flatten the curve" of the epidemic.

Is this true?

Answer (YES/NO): YES